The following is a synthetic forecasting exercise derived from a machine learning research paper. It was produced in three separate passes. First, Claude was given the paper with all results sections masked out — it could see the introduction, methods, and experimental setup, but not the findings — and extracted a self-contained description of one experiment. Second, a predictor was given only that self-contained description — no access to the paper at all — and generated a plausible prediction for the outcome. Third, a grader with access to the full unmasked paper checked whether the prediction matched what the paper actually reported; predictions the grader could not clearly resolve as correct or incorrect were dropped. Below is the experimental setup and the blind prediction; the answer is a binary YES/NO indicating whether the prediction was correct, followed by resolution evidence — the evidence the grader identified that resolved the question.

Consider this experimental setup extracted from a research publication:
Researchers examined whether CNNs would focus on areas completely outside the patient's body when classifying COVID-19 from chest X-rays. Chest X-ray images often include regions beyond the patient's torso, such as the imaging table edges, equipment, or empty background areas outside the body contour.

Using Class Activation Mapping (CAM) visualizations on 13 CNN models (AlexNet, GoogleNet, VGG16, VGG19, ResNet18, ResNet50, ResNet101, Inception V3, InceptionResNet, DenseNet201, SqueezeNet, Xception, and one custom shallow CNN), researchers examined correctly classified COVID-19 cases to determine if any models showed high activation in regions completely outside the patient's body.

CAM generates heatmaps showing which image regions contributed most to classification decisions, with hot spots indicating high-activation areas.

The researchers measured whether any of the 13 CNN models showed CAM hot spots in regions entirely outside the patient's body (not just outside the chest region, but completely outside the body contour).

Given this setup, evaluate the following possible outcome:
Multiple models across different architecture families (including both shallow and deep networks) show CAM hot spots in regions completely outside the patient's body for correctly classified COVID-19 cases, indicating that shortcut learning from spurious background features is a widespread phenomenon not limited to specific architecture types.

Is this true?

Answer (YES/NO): NO